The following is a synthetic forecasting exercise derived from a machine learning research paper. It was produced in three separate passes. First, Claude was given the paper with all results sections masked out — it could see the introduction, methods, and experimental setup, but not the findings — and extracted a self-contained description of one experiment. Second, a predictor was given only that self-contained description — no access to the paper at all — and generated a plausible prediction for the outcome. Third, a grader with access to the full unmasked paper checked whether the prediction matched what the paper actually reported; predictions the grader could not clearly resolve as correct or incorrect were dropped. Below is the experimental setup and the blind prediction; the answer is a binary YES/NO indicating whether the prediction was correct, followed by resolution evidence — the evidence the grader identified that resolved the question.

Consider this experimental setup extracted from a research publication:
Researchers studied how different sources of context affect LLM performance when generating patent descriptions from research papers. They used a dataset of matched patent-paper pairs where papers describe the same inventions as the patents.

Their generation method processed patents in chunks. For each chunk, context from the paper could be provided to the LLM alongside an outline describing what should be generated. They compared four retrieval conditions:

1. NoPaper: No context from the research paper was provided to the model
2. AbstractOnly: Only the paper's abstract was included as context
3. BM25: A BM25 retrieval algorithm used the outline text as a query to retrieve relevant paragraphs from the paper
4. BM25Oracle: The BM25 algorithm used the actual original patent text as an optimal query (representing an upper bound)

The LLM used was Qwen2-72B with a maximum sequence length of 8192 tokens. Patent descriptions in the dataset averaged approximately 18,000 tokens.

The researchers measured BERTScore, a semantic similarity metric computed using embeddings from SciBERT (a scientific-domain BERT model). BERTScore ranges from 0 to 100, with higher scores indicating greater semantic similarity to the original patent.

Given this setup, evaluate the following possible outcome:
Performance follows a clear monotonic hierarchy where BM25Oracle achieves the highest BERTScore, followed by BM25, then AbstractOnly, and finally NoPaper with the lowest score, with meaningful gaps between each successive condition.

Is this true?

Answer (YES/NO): NO